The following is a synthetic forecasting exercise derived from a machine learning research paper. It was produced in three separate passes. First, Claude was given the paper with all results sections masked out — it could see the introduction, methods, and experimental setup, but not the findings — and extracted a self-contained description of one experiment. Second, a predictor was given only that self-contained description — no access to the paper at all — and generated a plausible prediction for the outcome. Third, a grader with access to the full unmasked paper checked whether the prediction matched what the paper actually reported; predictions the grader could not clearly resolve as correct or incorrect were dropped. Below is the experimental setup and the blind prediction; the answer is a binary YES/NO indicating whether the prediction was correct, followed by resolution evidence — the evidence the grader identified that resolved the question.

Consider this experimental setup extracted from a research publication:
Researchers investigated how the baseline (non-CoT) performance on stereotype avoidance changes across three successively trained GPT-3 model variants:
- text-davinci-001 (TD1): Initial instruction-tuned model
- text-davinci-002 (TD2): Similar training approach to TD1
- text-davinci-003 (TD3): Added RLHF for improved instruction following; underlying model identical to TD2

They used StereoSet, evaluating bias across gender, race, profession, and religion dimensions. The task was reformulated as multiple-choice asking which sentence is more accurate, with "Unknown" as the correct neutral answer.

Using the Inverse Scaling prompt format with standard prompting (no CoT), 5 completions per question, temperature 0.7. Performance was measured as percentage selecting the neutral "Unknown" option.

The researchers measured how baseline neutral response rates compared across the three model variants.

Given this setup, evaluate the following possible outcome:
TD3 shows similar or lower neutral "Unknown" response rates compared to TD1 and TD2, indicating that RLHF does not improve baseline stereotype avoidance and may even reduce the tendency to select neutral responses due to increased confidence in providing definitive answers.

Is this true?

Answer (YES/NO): NO